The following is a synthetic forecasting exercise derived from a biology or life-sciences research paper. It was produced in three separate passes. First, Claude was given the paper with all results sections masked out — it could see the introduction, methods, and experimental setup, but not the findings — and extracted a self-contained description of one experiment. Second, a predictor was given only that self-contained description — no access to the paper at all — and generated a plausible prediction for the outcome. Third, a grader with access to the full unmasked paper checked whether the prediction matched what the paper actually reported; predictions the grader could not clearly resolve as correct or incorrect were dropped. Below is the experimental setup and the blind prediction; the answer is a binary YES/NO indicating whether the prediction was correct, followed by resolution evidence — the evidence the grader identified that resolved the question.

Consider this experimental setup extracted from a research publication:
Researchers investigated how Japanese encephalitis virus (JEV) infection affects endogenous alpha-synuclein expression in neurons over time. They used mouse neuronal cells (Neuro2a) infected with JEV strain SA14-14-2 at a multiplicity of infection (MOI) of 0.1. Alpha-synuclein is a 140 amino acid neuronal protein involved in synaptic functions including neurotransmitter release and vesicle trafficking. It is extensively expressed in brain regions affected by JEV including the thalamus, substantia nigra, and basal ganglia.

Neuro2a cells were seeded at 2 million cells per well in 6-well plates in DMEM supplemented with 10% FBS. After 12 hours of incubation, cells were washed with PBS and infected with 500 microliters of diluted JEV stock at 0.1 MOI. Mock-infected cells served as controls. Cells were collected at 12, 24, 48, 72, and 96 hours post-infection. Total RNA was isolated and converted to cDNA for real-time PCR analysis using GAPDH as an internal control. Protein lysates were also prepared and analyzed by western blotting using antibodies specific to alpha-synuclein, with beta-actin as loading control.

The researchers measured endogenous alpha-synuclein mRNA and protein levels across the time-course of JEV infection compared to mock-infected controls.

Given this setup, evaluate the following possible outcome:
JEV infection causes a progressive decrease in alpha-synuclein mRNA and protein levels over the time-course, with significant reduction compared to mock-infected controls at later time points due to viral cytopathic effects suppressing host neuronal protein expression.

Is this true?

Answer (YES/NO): NO